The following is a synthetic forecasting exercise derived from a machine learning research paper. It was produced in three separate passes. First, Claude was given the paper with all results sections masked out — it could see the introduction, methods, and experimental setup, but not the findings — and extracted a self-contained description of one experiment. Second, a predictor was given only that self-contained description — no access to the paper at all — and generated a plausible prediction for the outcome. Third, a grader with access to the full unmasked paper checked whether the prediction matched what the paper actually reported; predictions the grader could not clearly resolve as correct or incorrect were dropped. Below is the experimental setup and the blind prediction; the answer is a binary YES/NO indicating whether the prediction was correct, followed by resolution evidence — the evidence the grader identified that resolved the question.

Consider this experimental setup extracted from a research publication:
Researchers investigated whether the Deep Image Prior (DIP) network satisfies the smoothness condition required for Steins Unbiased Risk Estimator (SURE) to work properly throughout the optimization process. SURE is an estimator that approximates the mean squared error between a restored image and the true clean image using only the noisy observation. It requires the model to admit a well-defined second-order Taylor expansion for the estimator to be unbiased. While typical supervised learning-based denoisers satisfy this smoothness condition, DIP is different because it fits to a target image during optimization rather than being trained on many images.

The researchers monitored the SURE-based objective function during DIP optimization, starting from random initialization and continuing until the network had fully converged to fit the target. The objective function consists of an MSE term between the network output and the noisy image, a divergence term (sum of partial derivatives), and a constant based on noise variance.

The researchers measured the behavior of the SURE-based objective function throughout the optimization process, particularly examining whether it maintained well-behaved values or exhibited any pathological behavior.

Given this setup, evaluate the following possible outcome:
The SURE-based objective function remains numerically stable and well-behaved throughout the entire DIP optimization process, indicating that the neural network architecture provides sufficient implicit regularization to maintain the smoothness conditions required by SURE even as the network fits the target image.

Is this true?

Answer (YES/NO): NO